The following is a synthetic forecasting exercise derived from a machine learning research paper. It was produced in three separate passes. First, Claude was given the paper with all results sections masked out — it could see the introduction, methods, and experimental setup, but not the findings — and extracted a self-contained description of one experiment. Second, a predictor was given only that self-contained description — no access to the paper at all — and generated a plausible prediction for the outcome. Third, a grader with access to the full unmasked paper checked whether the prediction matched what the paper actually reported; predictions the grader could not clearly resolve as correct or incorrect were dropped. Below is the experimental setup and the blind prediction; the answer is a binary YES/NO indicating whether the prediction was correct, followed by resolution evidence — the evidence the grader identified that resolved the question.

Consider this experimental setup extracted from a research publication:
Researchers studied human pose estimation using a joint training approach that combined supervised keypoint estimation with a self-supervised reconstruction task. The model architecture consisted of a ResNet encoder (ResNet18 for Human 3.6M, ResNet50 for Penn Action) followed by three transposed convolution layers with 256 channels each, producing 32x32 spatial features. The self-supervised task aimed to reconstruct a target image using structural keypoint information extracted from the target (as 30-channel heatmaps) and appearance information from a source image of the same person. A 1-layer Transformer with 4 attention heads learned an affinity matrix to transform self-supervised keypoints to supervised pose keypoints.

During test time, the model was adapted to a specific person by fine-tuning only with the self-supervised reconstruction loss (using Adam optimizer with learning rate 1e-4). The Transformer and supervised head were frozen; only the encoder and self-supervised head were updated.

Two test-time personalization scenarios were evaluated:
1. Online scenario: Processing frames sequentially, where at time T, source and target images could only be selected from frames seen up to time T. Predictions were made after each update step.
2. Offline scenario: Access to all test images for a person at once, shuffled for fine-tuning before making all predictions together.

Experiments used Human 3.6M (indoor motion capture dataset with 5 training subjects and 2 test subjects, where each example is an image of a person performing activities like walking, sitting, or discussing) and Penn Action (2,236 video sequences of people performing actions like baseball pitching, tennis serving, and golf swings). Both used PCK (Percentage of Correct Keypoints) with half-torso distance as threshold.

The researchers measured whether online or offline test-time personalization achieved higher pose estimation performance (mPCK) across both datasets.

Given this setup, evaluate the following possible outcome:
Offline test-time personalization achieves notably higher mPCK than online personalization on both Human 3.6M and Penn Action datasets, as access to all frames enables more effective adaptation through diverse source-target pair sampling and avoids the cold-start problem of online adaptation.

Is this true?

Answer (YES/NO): NO